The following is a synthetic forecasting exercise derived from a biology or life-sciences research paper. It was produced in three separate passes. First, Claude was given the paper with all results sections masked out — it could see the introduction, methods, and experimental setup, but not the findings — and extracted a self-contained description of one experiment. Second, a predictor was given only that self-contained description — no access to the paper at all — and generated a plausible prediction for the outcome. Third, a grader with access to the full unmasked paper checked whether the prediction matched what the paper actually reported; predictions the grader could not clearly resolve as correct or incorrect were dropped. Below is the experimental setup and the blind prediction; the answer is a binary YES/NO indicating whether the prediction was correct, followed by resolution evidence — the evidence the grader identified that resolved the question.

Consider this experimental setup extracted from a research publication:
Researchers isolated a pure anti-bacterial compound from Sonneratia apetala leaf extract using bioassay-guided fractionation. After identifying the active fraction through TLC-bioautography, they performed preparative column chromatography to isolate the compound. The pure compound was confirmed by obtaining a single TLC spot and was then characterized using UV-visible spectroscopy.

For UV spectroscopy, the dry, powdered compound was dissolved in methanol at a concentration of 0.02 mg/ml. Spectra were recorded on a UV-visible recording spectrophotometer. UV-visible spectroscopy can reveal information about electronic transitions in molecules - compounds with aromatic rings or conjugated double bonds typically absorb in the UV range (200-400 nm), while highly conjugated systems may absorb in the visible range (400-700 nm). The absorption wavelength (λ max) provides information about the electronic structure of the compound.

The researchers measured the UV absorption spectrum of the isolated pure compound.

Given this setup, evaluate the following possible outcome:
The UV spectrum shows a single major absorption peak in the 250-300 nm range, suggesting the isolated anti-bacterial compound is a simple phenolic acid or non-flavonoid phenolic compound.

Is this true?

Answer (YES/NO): NO